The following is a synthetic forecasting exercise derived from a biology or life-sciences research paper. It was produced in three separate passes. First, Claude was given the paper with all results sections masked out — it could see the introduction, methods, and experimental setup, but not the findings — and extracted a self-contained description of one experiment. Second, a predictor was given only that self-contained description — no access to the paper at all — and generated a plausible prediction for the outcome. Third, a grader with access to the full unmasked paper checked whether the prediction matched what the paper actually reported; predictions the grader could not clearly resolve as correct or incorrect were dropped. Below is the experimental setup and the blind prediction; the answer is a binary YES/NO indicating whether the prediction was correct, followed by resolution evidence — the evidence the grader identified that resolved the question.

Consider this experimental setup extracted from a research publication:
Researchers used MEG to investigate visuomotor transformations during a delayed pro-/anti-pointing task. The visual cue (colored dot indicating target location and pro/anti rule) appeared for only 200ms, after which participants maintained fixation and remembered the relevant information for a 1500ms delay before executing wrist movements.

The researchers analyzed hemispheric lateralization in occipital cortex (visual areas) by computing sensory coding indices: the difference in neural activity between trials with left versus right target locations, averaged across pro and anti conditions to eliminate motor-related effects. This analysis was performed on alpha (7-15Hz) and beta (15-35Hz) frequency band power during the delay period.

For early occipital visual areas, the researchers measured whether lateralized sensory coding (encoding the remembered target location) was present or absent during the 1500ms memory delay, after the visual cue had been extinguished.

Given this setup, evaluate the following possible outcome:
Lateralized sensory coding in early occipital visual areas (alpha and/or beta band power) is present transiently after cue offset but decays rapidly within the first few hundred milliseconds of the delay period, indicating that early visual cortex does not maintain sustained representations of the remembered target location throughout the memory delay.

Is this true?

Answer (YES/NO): NO